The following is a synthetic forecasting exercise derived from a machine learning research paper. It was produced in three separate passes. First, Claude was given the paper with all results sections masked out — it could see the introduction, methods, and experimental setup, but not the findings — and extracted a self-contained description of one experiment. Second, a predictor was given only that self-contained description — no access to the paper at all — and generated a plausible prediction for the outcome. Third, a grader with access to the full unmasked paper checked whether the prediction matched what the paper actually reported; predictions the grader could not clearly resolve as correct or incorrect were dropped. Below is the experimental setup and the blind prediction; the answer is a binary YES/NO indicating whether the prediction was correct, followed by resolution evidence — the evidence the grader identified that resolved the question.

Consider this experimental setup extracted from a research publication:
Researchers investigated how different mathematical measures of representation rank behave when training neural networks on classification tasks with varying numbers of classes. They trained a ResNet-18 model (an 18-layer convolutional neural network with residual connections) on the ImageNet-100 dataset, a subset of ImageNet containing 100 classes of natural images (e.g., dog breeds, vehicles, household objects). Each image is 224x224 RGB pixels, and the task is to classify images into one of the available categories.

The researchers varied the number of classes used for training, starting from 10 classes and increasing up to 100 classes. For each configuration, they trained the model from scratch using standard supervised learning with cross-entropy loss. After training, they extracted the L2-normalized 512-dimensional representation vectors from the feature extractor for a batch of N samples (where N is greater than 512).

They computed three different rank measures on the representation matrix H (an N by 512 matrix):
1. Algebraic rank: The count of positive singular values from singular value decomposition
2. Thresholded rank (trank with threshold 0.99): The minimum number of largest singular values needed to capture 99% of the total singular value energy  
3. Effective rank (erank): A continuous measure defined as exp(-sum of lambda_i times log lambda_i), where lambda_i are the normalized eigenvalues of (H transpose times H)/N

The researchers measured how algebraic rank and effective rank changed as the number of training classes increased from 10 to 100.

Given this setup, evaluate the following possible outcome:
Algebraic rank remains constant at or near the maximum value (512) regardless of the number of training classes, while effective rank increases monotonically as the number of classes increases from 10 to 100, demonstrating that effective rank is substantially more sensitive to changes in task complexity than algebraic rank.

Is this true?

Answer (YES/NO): YES